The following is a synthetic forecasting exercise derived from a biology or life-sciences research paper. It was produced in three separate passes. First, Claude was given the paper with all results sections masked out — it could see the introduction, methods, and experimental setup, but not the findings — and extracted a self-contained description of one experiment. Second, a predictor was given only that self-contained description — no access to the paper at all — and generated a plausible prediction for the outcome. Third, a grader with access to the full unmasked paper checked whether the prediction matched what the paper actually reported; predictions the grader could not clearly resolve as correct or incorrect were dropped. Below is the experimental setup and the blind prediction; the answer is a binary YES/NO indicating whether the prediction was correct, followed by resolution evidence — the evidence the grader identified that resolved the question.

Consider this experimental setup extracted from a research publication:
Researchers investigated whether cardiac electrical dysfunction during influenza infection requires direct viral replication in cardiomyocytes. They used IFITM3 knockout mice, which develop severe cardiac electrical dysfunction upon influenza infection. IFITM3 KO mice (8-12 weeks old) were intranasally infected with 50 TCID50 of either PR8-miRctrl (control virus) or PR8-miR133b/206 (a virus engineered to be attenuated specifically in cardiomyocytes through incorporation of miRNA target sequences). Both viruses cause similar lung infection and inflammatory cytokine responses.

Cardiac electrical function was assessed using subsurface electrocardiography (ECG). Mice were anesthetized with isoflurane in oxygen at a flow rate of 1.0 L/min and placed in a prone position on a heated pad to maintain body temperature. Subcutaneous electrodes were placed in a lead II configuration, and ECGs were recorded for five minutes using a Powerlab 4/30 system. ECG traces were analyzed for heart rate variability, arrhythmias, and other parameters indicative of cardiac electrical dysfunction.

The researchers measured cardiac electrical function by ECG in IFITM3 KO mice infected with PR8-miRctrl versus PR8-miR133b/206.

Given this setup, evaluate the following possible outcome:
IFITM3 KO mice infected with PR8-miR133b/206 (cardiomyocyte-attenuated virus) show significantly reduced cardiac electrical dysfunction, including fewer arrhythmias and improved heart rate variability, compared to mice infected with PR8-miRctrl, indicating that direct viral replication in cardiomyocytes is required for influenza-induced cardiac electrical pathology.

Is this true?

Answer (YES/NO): YES